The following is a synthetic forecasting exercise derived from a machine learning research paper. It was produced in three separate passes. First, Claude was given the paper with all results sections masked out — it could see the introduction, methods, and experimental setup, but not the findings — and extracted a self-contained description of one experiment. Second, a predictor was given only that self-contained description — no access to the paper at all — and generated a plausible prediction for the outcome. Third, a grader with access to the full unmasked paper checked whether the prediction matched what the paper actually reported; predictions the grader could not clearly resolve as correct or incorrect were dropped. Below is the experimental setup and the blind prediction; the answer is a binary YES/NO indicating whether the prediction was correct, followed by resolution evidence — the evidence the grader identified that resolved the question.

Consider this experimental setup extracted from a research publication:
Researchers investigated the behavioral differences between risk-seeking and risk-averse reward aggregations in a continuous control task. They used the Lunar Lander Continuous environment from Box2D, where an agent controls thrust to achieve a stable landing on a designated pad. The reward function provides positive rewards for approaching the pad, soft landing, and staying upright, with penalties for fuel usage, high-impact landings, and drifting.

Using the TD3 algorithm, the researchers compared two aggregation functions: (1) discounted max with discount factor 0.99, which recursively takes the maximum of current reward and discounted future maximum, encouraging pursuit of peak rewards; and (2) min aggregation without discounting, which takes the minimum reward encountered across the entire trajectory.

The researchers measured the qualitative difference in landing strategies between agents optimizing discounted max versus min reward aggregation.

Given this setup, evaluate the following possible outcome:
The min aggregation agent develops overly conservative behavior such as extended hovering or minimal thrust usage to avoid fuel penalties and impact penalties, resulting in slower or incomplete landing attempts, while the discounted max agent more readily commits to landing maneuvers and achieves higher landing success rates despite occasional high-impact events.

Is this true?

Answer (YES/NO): NO